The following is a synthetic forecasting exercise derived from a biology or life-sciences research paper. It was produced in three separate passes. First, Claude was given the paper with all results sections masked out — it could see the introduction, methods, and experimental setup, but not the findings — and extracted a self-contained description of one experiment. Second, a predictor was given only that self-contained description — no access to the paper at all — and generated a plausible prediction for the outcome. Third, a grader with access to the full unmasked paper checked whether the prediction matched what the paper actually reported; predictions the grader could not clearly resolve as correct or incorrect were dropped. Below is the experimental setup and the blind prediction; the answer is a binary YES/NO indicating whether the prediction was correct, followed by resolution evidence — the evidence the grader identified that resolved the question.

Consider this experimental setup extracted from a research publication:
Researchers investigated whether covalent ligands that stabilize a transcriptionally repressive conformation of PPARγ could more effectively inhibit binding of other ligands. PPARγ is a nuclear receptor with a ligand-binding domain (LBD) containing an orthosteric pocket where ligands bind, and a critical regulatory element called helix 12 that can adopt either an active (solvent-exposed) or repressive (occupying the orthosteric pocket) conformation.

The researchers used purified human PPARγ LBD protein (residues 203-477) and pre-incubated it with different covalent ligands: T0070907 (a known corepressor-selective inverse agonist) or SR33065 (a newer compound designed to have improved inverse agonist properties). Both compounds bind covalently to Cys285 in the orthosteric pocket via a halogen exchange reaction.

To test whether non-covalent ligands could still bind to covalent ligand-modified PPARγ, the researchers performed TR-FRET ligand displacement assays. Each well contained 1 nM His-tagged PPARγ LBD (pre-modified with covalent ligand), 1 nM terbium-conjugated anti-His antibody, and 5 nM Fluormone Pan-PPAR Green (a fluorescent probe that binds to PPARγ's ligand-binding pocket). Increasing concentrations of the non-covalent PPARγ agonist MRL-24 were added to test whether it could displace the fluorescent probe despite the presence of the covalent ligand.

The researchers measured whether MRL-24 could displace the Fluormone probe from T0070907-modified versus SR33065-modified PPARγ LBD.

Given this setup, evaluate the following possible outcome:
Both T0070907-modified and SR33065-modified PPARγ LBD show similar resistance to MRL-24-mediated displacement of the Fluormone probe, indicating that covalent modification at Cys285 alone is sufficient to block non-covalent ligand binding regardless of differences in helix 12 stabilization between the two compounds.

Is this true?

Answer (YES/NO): NO